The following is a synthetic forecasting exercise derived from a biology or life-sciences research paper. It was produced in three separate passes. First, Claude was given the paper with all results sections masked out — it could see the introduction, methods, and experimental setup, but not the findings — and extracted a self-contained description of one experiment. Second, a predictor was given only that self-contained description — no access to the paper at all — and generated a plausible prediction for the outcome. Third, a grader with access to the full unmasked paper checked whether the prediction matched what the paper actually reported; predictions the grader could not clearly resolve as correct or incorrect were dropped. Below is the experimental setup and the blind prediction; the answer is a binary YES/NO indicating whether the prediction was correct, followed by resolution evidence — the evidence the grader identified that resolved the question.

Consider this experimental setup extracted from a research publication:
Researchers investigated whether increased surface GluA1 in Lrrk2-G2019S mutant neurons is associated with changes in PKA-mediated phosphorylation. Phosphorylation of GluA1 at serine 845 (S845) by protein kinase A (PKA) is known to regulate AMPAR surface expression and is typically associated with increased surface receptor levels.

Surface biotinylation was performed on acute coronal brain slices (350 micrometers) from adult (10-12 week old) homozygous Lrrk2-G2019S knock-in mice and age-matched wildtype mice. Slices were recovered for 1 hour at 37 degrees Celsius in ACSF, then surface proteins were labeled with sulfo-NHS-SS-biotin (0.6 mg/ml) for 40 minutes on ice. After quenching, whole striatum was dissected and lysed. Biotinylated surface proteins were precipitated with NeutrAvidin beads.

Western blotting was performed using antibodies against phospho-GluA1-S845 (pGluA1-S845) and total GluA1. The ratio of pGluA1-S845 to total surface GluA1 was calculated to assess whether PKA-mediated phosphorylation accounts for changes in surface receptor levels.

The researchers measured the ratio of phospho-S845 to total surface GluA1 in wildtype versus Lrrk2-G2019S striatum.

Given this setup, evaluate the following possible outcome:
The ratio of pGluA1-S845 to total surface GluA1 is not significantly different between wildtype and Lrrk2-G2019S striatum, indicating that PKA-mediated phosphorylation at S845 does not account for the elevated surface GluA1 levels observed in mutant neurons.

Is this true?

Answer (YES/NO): YES